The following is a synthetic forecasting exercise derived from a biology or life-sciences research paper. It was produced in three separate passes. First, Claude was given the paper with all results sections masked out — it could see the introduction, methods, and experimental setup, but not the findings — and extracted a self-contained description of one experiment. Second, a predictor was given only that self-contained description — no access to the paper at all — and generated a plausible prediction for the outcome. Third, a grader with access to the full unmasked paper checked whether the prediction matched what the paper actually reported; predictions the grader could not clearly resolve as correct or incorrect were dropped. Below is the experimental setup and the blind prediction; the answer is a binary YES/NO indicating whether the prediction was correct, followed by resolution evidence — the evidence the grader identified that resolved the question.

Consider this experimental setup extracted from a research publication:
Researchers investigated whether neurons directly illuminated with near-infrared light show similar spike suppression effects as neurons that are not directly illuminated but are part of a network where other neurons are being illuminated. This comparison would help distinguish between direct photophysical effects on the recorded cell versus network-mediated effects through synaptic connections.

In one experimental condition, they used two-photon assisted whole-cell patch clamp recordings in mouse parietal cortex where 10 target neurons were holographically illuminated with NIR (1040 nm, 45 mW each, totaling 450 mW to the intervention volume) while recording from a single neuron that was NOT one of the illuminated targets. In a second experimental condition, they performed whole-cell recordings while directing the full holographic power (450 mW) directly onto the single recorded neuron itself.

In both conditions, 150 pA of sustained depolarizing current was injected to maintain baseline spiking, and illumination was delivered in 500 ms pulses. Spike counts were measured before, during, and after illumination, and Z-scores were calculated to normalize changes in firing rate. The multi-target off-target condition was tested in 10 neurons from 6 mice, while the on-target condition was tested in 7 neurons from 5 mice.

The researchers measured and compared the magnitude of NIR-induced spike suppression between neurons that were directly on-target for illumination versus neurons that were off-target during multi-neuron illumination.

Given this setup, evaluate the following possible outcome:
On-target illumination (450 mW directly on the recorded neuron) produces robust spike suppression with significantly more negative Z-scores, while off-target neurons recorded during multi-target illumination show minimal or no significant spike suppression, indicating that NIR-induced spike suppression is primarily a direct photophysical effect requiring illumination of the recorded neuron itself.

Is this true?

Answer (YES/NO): NO